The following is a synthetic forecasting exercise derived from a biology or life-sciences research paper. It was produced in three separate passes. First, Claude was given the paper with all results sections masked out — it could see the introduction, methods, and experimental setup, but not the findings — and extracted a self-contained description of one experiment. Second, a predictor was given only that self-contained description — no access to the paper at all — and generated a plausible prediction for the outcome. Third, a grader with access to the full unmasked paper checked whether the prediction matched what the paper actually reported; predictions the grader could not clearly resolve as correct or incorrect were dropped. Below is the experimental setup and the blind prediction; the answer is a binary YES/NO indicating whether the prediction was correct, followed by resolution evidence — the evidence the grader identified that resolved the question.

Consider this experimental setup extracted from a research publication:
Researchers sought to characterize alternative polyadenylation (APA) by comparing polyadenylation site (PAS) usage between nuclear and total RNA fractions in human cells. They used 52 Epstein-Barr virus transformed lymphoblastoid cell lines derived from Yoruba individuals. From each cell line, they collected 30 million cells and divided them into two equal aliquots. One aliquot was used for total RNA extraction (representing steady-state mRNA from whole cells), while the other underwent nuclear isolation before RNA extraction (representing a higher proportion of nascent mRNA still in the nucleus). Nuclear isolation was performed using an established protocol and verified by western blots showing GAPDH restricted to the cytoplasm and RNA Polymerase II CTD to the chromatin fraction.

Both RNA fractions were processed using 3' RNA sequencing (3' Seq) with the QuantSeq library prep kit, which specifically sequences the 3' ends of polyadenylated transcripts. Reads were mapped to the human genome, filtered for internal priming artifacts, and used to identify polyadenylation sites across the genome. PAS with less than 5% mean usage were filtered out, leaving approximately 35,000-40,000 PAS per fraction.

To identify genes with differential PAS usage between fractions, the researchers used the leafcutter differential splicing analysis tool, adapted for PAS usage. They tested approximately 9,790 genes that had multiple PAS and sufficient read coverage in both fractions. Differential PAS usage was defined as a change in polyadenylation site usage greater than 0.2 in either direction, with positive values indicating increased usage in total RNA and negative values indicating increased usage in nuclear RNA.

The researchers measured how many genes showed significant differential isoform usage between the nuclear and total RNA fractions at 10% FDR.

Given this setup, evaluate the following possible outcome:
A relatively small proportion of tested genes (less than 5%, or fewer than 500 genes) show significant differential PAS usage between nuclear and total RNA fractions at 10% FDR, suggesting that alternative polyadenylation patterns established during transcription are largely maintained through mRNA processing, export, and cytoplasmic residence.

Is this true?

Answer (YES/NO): NO